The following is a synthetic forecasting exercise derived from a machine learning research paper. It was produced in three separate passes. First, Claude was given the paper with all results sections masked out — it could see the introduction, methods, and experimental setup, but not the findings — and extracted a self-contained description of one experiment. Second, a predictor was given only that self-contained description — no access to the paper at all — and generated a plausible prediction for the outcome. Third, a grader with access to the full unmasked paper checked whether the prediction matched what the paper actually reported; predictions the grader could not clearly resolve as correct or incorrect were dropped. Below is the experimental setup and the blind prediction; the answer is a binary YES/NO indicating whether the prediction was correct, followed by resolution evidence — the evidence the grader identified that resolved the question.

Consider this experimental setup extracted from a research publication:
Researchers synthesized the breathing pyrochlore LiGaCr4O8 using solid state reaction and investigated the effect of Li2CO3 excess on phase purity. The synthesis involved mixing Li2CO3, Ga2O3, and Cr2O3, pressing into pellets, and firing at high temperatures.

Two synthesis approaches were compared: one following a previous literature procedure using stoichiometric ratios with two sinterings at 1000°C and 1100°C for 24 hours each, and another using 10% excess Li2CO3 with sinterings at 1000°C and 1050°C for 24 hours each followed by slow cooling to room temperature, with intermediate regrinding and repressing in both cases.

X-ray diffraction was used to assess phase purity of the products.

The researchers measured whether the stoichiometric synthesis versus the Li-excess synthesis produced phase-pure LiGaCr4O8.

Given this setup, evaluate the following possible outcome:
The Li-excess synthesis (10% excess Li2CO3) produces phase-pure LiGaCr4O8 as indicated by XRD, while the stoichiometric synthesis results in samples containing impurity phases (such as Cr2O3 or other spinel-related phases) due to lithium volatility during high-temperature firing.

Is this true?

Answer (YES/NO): YES